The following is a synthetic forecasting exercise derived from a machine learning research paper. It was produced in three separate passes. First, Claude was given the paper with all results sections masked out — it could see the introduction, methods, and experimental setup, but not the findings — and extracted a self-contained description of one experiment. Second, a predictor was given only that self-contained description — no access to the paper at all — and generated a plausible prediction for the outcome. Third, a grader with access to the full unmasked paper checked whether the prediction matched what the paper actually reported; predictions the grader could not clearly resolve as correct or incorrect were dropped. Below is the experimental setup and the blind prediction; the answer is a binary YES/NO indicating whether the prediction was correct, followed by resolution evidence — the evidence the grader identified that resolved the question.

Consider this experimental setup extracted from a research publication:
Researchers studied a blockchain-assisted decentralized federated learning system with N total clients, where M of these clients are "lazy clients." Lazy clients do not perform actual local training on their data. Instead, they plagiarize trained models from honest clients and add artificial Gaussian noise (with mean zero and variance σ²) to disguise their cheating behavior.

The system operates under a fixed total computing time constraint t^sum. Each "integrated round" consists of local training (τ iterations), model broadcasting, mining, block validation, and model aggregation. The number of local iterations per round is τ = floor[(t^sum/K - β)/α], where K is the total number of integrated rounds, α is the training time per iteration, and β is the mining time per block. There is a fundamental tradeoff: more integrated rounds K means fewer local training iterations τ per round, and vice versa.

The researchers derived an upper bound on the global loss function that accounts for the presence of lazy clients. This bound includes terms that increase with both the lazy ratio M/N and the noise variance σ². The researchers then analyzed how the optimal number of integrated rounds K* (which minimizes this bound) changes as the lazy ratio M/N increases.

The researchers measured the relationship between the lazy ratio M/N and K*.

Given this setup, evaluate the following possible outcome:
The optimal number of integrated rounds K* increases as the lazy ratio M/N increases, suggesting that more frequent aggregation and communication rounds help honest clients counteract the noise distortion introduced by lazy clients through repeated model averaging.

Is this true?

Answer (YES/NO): NO